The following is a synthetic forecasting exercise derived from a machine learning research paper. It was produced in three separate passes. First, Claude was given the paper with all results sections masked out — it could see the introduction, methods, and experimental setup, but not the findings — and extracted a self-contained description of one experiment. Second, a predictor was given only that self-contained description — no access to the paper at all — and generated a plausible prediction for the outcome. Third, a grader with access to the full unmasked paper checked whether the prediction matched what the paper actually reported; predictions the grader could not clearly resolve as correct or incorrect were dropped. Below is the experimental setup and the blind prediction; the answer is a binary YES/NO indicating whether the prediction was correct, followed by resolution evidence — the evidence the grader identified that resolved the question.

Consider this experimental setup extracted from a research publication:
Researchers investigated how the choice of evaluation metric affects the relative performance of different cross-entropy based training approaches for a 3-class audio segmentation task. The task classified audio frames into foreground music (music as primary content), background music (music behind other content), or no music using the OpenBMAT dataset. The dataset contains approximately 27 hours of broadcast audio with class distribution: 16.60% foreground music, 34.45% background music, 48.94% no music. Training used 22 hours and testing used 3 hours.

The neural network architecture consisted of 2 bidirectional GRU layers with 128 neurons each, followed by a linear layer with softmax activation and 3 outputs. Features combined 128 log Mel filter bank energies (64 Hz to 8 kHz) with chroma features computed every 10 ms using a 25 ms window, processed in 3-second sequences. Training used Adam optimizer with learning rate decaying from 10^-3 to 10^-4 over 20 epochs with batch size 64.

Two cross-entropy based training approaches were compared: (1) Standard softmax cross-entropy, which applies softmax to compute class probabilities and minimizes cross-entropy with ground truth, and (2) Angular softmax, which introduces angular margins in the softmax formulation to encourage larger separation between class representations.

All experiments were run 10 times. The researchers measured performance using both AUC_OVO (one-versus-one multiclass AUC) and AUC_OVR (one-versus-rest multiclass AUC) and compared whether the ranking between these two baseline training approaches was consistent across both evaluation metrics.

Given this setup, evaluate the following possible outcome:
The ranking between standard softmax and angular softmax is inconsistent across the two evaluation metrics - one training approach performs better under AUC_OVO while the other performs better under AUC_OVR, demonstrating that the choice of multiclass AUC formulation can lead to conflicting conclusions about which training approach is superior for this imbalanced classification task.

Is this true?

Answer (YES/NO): NO